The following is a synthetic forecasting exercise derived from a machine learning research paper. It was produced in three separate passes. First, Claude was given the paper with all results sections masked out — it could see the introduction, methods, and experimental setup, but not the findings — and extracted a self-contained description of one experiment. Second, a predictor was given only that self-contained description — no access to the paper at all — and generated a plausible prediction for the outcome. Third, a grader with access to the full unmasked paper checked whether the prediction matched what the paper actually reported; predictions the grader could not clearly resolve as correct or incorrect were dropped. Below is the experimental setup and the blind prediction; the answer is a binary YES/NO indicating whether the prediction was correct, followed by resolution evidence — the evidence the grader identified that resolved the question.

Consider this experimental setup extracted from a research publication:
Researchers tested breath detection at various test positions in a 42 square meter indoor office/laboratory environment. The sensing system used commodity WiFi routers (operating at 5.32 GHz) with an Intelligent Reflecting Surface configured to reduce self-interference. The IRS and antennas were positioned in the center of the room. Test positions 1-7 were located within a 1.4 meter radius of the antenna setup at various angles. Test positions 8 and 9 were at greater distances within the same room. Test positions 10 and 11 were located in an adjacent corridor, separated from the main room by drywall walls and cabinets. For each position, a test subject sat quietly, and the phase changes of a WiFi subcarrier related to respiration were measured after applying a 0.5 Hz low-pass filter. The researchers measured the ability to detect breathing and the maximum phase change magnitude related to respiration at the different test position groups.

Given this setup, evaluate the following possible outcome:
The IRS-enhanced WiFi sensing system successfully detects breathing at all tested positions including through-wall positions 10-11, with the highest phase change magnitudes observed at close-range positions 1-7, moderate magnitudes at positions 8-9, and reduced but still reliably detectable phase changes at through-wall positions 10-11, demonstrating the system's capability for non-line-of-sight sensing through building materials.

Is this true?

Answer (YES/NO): NO